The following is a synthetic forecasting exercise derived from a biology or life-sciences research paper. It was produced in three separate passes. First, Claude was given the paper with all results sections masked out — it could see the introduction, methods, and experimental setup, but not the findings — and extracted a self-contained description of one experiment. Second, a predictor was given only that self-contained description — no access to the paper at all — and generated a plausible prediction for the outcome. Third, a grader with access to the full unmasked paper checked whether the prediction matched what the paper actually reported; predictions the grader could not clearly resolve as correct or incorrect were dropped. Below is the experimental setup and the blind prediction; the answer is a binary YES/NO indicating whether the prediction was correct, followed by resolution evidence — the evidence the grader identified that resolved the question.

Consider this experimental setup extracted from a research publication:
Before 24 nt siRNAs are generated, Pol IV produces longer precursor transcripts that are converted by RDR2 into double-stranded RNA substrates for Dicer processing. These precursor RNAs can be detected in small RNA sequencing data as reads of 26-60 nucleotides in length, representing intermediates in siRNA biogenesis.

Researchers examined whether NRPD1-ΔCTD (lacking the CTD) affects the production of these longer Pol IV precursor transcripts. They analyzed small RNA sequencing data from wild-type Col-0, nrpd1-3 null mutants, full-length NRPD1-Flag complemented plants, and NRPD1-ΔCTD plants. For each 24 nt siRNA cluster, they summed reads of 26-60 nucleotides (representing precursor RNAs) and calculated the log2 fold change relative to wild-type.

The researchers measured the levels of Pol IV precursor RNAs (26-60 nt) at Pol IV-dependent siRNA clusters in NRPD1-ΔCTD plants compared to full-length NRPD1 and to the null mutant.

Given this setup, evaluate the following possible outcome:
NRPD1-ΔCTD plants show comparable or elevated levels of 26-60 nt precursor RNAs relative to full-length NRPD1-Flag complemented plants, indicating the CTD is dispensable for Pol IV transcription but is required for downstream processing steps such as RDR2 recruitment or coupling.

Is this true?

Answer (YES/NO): NO